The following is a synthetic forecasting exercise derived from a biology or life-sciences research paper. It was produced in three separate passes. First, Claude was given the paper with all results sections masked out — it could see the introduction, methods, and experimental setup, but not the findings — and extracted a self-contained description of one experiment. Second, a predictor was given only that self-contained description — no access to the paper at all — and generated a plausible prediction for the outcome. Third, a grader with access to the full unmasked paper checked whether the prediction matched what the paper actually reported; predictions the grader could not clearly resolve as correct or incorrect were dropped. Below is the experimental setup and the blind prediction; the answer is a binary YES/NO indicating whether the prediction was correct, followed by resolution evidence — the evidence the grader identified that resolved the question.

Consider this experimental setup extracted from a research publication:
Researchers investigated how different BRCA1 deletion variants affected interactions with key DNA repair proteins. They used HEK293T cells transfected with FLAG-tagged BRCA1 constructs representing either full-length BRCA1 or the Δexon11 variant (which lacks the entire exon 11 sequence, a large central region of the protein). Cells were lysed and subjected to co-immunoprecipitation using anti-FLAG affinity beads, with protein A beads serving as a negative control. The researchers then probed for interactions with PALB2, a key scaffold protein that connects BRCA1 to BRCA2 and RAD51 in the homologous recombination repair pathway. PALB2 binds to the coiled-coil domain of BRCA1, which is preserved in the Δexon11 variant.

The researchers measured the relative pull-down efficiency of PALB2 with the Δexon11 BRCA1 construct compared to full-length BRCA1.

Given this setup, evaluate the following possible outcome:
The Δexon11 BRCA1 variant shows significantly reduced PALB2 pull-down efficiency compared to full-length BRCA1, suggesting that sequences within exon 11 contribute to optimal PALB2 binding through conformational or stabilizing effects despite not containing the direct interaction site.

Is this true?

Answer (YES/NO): YES